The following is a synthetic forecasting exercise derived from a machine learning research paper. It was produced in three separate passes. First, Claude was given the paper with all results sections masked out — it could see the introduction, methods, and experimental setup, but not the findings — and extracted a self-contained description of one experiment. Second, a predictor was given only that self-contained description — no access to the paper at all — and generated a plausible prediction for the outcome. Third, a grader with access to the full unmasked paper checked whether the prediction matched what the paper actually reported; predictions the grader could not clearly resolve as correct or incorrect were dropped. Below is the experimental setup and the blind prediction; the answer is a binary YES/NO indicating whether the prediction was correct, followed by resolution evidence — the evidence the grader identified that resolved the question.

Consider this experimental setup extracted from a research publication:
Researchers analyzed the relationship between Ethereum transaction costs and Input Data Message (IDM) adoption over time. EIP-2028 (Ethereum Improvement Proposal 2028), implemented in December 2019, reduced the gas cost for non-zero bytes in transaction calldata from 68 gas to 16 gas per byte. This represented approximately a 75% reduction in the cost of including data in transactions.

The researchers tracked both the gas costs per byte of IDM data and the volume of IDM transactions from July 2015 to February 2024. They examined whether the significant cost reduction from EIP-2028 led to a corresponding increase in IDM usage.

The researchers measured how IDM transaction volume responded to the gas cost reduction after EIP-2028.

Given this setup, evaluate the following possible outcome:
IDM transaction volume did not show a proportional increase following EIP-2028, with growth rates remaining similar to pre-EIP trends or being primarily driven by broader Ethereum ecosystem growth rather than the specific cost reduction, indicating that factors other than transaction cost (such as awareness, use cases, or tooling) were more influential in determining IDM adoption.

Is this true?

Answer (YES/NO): YES